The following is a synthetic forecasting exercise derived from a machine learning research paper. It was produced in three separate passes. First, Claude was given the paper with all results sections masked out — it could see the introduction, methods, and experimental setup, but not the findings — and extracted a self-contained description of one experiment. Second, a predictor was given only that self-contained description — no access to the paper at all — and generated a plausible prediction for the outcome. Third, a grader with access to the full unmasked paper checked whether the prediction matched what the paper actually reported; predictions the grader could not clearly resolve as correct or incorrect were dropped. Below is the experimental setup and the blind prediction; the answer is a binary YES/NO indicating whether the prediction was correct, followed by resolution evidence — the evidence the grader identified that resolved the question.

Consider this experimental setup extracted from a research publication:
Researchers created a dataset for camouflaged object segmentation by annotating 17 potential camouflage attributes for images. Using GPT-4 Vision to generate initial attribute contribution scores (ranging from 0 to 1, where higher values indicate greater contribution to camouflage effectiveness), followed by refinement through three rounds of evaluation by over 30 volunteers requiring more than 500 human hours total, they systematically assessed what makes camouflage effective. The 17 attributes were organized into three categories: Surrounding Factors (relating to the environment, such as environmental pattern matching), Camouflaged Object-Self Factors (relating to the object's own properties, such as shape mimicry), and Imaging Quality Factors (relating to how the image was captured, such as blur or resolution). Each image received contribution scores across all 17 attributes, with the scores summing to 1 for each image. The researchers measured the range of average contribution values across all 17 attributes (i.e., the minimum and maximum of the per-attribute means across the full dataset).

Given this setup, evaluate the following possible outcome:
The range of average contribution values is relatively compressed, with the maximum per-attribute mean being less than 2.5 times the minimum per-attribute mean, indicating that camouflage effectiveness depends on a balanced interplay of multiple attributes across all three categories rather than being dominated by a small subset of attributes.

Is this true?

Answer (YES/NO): NO